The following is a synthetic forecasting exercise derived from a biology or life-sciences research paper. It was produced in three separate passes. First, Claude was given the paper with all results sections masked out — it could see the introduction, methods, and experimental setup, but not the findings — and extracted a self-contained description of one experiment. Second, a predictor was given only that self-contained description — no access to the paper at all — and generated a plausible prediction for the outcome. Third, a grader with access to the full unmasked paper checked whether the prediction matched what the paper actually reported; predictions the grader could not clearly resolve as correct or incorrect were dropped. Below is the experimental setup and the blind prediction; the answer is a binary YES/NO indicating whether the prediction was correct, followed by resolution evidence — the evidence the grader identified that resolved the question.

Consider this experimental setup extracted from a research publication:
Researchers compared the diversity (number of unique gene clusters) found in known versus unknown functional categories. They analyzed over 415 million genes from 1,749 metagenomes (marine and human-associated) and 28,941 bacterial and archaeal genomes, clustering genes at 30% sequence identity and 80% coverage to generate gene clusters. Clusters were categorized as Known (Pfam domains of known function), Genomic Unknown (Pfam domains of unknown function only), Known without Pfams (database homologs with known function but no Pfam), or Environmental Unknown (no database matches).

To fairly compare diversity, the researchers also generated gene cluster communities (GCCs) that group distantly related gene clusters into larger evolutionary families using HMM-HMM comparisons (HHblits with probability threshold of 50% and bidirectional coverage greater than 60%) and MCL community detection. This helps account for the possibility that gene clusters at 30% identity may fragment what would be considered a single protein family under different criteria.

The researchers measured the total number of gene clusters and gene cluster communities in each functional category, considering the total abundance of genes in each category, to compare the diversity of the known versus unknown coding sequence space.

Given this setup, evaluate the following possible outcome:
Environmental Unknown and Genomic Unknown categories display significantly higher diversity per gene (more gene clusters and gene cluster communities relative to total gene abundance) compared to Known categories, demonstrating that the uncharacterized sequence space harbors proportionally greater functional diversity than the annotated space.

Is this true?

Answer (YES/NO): YES